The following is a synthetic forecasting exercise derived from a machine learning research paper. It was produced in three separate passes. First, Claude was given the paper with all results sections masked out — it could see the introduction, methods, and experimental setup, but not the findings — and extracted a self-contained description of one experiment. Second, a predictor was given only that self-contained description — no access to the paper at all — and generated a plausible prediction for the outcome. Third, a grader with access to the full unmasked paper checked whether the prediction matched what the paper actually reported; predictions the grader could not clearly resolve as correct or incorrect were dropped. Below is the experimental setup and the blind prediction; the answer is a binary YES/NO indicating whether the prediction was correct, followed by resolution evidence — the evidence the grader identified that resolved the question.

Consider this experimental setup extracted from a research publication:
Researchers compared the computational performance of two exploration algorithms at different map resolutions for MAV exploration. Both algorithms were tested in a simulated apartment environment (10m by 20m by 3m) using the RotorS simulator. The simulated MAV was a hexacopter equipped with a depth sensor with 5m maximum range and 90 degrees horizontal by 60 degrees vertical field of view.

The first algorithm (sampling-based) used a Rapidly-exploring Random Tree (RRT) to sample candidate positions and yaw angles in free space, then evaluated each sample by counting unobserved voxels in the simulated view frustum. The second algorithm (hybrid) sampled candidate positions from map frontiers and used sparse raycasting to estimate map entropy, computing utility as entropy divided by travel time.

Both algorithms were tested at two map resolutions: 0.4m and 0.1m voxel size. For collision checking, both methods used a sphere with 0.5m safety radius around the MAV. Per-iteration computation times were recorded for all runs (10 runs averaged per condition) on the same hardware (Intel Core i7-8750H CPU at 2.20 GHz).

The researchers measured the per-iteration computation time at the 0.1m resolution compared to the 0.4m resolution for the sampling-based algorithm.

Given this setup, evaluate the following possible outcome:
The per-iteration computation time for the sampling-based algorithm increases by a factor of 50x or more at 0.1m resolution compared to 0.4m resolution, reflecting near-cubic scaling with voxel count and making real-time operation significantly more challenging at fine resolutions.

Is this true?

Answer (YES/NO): YES